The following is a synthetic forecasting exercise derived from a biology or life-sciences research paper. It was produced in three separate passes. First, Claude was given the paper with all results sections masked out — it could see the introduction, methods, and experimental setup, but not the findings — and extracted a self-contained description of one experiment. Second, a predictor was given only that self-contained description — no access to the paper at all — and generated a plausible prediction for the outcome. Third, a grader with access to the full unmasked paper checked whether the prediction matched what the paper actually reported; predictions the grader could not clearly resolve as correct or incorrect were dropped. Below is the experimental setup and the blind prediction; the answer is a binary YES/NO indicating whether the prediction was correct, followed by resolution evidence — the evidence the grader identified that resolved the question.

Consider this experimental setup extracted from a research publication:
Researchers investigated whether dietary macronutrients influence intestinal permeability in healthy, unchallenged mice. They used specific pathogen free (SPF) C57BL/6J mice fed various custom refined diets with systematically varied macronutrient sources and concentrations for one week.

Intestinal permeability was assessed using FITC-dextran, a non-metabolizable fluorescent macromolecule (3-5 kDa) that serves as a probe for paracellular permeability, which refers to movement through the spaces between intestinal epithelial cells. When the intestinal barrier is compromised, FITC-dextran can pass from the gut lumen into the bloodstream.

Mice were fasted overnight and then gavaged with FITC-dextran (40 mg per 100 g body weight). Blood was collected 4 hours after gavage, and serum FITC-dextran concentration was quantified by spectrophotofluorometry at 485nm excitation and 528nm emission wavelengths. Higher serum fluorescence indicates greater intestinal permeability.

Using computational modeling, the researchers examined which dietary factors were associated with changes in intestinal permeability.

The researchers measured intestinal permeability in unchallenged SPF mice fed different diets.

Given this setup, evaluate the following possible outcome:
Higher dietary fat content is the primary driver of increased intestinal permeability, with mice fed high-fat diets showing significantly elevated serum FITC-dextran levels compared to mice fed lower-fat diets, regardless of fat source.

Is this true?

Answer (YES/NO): NO